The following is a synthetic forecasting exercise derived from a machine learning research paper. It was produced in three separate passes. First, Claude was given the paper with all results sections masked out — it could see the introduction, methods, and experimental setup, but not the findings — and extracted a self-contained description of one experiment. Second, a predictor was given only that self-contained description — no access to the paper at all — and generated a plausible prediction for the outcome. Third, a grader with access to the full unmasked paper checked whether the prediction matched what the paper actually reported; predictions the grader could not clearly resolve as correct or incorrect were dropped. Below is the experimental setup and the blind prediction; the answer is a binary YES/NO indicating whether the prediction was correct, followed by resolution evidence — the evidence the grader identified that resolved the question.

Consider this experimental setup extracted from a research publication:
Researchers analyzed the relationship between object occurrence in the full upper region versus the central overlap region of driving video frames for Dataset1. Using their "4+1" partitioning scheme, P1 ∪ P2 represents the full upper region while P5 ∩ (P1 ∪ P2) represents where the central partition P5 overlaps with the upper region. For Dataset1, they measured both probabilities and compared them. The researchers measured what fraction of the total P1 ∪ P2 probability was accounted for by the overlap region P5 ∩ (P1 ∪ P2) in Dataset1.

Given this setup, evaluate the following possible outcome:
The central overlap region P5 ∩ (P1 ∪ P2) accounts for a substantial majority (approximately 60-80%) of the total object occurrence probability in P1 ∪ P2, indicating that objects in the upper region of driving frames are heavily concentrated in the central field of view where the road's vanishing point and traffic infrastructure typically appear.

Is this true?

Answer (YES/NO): NO